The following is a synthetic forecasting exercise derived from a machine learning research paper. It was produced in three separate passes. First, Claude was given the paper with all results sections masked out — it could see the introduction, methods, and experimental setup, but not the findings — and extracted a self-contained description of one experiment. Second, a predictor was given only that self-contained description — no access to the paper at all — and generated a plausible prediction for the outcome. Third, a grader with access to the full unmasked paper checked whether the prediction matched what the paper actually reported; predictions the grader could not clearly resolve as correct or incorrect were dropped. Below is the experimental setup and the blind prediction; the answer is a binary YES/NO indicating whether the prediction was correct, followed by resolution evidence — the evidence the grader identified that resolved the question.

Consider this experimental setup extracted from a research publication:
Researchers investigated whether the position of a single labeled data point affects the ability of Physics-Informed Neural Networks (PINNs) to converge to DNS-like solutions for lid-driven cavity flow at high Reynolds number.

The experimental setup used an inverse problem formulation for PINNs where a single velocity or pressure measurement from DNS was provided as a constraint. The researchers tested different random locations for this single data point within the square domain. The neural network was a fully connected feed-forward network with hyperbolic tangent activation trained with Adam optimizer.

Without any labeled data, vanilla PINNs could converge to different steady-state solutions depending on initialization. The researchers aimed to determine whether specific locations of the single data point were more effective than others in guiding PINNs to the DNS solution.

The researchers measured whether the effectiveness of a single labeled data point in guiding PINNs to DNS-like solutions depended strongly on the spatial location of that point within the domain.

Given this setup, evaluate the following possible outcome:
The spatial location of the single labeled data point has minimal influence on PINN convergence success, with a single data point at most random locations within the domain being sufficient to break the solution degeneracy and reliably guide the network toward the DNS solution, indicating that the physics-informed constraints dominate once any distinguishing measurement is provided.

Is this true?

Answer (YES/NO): YES